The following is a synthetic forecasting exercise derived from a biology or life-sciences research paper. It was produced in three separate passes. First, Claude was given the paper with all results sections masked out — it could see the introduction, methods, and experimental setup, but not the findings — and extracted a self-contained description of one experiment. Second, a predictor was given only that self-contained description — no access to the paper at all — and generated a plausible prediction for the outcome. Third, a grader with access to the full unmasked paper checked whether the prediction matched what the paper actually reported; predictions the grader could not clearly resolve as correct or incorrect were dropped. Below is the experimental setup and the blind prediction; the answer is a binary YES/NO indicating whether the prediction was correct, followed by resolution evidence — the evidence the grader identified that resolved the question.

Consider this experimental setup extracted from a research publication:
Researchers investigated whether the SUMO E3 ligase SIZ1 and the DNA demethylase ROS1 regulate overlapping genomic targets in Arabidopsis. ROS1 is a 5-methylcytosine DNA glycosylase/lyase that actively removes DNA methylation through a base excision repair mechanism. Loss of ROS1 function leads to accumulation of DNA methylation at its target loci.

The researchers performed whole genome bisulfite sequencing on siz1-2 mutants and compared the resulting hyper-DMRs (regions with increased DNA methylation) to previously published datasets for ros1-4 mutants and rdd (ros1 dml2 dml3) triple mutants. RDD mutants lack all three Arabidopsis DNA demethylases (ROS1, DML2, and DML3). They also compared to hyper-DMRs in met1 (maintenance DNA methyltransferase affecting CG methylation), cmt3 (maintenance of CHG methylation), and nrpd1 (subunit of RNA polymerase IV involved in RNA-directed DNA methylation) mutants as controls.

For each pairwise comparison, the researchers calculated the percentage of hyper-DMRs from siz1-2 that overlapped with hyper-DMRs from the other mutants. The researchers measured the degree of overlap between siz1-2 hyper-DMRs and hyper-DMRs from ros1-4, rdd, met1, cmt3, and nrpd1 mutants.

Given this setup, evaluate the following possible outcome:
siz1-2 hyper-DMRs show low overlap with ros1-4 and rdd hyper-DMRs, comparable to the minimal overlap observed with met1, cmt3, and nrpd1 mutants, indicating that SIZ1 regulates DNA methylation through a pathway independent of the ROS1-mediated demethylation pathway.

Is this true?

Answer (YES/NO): NO